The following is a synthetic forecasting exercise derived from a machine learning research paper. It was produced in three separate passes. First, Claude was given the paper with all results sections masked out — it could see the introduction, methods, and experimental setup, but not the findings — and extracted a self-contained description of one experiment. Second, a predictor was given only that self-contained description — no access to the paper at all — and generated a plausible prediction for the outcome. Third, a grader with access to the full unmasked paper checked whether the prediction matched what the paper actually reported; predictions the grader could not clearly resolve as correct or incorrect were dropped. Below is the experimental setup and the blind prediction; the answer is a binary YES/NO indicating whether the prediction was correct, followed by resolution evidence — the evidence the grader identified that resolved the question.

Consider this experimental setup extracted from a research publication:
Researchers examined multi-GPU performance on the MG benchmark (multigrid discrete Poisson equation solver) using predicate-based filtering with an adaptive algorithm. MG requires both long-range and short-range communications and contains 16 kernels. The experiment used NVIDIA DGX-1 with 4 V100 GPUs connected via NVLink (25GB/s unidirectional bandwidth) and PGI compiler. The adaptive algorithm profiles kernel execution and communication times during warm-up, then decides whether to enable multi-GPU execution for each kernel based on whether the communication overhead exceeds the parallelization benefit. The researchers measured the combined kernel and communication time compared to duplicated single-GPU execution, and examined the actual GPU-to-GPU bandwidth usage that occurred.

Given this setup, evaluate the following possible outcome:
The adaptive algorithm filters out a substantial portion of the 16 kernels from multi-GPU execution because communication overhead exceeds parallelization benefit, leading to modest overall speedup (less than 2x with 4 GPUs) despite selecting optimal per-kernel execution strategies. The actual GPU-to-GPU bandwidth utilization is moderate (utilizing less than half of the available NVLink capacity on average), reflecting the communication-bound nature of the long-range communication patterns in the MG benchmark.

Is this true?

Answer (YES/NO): NO